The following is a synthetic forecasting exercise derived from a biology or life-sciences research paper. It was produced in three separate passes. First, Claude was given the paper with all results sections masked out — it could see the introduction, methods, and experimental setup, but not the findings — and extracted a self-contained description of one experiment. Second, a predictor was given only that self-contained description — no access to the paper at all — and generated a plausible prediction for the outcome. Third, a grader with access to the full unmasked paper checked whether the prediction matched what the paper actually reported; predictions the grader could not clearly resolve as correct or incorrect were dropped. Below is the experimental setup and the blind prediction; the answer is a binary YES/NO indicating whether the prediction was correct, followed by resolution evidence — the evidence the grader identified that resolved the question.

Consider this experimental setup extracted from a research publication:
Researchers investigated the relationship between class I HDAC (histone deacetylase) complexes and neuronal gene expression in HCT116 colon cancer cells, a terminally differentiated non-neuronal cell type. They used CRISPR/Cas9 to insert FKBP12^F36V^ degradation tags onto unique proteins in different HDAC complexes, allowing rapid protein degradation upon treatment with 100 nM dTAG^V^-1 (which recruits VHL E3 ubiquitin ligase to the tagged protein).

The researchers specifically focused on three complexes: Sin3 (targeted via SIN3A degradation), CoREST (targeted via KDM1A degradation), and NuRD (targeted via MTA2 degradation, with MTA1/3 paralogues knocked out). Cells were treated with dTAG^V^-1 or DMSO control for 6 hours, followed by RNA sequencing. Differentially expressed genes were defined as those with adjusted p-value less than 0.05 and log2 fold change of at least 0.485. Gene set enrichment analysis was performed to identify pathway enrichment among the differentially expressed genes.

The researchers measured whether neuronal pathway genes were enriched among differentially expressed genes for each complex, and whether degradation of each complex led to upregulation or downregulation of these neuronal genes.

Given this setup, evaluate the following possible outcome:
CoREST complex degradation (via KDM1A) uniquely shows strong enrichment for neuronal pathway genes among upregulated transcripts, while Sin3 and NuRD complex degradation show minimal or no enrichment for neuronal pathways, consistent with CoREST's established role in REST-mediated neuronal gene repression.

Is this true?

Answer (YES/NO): NO